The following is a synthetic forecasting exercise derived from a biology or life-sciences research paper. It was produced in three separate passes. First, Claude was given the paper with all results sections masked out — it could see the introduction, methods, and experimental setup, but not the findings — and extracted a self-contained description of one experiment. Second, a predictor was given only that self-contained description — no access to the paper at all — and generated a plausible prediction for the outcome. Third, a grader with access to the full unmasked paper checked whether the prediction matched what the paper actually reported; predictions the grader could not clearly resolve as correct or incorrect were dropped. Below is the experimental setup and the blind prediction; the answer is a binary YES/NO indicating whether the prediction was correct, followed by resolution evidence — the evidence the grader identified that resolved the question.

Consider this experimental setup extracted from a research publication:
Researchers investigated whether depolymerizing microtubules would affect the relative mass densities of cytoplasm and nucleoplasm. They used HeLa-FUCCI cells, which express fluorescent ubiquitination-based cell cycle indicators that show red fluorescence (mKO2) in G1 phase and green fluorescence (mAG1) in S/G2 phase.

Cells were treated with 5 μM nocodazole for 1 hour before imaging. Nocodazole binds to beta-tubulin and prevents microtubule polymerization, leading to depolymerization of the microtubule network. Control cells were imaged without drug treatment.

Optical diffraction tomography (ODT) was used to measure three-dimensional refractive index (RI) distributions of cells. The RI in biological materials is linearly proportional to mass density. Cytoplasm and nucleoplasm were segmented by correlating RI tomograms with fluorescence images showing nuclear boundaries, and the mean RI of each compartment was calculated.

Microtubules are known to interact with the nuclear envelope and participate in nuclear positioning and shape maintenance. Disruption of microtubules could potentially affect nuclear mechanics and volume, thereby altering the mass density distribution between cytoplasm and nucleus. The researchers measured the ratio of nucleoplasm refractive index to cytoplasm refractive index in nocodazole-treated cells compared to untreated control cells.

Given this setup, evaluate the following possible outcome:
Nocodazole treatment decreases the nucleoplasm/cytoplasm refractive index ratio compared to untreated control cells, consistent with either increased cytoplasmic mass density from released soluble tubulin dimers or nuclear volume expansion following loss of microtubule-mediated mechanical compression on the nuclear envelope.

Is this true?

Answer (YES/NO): NO